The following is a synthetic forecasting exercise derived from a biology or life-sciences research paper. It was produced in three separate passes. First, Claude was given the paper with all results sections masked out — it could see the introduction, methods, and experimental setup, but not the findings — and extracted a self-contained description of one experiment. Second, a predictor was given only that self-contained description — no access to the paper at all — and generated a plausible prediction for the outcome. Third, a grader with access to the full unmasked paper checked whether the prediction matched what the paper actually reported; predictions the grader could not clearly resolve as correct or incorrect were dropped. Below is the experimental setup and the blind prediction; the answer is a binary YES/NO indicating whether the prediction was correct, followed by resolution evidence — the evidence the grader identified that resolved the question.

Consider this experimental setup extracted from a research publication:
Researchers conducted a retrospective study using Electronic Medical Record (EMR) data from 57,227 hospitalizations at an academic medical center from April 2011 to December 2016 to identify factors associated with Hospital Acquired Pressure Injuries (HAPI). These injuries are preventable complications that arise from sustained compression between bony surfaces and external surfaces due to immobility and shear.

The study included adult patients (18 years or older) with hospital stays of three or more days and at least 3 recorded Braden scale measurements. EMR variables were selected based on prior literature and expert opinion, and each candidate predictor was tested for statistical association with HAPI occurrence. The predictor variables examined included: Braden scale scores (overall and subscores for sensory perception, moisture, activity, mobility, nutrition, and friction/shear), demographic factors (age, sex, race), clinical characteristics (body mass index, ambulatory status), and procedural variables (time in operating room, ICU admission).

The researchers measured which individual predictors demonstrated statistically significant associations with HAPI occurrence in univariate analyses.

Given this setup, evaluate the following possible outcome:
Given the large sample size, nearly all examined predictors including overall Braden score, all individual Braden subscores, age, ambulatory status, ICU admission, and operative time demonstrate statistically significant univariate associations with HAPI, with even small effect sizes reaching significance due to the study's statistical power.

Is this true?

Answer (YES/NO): NO